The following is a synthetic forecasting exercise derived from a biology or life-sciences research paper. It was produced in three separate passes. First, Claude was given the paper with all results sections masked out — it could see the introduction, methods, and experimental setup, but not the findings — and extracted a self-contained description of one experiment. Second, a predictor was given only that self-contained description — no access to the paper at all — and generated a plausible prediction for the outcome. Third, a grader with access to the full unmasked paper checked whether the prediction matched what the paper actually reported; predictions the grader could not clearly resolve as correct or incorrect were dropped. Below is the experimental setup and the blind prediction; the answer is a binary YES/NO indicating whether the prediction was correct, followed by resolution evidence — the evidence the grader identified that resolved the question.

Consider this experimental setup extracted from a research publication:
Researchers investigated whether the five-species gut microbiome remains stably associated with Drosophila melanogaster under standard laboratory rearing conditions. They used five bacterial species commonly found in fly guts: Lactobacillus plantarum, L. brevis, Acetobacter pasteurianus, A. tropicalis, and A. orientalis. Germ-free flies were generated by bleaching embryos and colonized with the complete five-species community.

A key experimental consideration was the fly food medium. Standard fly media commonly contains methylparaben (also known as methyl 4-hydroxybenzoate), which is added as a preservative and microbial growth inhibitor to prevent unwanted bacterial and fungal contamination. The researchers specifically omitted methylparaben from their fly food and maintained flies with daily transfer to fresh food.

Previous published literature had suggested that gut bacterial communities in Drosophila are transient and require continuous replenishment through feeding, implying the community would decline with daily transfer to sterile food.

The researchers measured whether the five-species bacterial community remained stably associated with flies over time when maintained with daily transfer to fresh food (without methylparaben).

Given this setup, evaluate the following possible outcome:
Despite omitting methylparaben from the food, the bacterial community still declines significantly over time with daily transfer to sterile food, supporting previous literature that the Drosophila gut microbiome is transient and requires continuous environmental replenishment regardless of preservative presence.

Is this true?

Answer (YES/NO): NO